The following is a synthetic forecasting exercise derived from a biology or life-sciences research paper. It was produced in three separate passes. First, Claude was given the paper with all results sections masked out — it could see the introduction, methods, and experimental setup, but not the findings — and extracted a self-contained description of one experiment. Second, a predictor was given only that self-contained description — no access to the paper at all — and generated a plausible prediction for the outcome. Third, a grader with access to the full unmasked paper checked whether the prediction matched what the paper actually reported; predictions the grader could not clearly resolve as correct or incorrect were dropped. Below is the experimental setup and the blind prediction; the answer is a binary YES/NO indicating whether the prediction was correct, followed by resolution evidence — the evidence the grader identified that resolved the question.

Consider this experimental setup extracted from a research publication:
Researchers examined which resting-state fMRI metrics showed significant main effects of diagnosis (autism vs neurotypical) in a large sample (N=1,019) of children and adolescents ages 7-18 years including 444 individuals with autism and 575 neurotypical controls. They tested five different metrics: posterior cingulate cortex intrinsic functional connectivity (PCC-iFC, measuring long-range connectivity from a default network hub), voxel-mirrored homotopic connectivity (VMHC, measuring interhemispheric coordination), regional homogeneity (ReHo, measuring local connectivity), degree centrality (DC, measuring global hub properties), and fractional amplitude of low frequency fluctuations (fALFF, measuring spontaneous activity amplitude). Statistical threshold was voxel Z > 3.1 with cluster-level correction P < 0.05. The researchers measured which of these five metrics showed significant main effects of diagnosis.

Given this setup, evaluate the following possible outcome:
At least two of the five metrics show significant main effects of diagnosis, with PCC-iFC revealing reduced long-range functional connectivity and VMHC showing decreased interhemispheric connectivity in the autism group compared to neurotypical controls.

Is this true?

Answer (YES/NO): NO